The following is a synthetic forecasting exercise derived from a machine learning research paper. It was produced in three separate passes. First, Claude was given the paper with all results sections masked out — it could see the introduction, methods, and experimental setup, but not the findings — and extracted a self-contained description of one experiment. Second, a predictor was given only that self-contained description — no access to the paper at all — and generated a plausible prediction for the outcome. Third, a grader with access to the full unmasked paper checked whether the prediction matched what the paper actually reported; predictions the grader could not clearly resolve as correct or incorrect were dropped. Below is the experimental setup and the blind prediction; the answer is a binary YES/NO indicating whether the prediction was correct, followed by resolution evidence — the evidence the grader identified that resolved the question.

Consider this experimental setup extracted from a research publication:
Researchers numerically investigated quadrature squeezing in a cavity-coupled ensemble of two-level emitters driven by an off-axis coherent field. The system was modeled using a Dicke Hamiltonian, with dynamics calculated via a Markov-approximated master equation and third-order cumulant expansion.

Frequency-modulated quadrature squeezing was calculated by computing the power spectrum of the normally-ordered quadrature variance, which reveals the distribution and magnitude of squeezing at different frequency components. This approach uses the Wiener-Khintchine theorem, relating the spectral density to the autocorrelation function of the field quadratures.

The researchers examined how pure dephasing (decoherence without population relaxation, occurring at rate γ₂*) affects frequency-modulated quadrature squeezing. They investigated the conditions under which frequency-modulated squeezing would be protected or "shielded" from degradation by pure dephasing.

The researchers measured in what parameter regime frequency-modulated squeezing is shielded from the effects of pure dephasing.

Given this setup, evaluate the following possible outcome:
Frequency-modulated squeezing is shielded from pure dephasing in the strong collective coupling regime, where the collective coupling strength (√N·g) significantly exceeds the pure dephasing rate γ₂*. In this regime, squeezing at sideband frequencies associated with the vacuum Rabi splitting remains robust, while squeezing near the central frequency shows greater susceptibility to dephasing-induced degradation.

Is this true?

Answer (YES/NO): NO